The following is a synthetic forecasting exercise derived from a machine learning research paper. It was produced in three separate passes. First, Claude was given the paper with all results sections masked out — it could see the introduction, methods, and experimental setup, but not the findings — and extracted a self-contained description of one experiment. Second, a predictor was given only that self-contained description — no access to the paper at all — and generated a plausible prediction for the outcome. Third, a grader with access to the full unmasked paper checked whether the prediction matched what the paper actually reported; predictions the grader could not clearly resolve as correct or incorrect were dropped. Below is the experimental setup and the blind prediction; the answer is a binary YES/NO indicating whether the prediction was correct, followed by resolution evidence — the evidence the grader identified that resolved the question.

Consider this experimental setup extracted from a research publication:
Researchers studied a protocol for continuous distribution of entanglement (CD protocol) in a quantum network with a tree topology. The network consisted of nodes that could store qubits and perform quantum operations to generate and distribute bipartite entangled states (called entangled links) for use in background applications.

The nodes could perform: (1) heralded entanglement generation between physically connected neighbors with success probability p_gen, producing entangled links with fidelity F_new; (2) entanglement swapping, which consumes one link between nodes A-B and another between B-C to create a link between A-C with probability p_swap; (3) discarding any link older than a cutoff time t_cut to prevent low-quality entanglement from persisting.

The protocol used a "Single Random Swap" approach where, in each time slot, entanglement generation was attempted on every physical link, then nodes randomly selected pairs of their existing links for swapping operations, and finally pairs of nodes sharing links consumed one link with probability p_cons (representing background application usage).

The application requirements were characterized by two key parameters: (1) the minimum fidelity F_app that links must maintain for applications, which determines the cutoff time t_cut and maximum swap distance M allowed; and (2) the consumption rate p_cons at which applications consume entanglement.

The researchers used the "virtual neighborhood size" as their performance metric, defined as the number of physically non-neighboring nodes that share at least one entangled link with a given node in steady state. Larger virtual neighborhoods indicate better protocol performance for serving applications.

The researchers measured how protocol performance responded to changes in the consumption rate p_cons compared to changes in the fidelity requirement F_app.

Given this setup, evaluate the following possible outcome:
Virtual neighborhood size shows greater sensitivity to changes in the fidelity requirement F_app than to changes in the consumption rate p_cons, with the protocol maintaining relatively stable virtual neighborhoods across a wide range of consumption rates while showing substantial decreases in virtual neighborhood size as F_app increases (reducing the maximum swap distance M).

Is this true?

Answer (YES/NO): NO